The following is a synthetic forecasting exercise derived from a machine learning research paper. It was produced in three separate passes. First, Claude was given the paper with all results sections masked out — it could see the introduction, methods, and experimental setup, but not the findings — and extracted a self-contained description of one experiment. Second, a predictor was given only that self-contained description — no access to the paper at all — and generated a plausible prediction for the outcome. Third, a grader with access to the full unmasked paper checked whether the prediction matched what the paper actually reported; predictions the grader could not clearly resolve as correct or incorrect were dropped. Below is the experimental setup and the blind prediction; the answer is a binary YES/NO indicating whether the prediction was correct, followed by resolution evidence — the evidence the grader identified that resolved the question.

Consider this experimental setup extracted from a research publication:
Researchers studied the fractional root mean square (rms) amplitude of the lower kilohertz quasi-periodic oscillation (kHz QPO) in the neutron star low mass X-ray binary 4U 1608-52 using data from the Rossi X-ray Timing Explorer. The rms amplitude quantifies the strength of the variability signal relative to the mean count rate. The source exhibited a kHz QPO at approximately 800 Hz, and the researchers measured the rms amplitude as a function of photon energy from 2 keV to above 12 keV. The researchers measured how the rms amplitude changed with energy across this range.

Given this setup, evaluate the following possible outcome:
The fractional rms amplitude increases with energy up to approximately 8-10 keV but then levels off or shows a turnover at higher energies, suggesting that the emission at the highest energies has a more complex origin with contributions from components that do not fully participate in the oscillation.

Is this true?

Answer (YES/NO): NO